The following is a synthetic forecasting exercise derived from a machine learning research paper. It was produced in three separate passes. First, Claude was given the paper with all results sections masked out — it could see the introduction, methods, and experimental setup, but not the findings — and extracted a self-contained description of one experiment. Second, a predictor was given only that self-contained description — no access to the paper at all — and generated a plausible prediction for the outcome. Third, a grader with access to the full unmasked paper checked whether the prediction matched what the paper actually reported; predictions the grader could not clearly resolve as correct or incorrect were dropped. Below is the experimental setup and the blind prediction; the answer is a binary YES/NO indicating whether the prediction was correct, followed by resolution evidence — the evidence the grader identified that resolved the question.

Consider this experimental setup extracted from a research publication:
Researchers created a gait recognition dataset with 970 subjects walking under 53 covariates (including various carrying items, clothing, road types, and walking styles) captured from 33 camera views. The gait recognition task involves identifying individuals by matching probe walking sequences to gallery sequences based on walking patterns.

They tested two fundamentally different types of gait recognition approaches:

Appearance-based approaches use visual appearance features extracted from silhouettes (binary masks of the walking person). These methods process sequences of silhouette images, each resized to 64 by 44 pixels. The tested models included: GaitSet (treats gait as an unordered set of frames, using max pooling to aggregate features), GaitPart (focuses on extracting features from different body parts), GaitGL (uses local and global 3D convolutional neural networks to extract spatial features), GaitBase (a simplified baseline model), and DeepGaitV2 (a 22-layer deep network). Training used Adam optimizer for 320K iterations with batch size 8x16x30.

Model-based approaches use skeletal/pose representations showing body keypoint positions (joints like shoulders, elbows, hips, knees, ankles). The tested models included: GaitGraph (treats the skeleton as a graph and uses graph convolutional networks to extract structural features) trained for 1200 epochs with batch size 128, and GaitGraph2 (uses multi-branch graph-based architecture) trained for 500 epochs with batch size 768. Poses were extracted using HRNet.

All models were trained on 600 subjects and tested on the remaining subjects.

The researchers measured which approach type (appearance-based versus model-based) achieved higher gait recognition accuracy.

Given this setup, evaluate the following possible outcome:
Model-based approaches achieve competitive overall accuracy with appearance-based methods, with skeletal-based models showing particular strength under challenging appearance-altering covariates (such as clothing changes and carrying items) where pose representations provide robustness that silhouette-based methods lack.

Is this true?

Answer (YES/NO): NO